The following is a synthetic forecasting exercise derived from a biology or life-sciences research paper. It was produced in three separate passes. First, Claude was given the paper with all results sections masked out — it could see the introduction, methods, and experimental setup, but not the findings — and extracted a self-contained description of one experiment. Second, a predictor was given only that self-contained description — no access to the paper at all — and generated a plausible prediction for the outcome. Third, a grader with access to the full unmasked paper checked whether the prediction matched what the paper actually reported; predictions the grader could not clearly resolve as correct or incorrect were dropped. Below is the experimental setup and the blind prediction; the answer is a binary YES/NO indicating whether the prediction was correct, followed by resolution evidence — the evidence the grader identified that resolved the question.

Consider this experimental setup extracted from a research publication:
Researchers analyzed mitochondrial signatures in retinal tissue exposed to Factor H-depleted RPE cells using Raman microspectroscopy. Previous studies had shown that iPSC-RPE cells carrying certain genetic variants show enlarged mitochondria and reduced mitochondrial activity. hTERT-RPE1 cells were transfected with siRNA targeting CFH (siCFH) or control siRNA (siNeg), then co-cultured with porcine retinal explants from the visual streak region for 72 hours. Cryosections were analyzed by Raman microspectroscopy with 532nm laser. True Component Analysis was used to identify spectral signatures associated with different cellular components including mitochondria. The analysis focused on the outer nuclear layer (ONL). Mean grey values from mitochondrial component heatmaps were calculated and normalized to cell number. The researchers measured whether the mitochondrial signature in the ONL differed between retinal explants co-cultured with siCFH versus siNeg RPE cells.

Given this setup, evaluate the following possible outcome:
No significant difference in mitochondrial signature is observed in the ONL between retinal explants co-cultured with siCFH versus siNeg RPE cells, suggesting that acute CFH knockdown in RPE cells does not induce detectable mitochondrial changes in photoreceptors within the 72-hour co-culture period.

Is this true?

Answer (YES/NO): NO